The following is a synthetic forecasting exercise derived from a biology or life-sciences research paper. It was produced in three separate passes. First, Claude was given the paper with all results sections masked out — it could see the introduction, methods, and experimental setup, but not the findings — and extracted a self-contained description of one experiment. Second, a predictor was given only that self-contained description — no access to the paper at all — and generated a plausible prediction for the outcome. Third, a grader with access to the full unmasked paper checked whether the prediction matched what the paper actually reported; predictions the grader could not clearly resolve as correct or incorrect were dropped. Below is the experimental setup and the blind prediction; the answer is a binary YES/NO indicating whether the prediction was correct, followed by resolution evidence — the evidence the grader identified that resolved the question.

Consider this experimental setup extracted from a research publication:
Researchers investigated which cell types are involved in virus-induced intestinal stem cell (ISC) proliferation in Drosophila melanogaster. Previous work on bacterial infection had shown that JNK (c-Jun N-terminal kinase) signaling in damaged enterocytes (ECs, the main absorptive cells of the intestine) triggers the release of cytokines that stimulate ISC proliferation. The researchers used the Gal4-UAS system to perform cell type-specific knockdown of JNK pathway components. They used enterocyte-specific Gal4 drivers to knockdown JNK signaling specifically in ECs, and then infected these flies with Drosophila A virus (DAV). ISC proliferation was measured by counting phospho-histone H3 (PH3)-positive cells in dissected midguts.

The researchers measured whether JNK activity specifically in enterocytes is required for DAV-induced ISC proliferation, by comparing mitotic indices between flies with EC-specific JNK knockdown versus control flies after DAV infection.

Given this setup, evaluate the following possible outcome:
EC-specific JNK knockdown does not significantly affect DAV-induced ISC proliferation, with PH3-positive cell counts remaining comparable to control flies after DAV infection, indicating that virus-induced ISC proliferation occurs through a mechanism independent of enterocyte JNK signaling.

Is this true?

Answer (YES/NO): NO